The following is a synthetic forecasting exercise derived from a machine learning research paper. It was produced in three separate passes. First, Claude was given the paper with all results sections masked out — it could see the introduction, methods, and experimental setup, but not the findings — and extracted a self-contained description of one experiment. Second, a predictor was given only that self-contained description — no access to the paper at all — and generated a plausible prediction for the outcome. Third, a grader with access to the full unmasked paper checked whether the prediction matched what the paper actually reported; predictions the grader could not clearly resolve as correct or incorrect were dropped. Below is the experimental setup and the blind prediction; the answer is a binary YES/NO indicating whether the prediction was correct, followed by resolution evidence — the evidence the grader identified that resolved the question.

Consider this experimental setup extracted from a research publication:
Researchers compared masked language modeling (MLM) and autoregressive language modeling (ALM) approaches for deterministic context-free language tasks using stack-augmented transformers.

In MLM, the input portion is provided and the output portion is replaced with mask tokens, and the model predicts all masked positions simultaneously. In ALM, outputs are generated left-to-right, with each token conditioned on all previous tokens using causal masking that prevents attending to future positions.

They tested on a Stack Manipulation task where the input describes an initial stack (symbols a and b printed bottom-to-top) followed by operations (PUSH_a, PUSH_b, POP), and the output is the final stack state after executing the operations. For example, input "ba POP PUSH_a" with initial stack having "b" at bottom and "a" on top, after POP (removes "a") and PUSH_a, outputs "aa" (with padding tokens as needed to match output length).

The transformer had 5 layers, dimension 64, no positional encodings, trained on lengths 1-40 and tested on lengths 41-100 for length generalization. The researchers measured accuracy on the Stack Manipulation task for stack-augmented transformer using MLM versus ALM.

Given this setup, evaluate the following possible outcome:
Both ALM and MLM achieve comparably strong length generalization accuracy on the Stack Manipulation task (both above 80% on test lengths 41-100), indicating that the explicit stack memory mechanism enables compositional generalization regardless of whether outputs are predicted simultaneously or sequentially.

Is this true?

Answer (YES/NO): YES